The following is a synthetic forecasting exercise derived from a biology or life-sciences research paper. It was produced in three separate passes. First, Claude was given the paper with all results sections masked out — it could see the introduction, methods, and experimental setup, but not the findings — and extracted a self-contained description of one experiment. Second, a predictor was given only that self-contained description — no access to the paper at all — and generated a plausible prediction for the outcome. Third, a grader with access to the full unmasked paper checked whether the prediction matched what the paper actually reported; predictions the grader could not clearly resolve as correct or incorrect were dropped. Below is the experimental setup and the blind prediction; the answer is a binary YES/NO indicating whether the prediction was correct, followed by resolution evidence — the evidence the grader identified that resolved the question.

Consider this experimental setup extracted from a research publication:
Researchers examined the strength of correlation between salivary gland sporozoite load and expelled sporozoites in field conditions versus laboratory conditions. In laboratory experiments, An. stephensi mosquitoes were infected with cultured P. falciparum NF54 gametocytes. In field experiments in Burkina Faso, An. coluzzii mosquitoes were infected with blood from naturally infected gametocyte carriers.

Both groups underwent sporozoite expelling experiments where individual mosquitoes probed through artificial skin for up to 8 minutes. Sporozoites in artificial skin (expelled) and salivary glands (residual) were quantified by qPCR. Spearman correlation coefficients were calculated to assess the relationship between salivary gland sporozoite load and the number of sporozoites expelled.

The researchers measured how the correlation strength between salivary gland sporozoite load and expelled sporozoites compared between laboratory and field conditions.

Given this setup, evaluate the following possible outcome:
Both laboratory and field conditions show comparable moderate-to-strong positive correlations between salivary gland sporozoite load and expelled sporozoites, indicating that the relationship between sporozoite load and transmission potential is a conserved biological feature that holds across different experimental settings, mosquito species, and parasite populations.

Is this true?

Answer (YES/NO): NO